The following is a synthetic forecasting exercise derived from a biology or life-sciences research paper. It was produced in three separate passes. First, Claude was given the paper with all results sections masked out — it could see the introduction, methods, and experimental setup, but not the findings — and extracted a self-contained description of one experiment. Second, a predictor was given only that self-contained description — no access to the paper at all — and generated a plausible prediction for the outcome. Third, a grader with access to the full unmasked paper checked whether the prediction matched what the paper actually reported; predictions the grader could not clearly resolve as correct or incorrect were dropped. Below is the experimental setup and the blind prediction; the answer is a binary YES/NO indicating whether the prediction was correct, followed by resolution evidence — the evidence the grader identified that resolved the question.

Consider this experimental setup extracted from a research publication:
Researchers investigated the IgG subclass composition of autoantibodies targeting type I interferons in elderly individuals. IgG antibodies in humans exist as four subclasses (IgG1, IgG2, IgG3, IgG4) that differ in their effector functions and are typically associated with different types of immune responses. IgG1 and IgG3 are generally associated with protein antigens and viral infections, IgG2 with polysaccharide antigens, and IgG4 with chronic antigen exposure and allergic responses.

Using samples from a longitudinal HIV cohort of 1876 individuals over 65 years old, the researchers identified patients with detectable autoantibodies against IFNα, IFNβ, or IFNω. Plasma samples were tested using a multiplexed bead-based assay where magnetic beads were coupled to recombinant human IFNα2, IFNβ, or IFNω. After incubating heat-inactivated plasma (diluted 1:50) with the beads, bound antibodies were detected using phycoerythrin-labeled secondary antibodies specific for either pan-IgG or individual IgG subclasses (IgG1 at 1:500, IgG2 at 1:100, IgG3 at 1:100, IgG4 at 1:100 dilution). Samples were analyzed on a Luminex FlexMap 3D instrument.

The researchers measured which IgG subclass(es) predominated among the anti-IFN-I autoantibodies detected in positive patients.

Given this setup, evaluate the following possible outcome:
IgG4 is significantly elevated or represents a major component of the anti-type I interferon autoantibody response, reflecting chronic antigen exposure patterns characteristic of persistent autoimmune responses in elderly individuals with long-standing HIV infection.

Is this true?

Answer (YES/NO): YES